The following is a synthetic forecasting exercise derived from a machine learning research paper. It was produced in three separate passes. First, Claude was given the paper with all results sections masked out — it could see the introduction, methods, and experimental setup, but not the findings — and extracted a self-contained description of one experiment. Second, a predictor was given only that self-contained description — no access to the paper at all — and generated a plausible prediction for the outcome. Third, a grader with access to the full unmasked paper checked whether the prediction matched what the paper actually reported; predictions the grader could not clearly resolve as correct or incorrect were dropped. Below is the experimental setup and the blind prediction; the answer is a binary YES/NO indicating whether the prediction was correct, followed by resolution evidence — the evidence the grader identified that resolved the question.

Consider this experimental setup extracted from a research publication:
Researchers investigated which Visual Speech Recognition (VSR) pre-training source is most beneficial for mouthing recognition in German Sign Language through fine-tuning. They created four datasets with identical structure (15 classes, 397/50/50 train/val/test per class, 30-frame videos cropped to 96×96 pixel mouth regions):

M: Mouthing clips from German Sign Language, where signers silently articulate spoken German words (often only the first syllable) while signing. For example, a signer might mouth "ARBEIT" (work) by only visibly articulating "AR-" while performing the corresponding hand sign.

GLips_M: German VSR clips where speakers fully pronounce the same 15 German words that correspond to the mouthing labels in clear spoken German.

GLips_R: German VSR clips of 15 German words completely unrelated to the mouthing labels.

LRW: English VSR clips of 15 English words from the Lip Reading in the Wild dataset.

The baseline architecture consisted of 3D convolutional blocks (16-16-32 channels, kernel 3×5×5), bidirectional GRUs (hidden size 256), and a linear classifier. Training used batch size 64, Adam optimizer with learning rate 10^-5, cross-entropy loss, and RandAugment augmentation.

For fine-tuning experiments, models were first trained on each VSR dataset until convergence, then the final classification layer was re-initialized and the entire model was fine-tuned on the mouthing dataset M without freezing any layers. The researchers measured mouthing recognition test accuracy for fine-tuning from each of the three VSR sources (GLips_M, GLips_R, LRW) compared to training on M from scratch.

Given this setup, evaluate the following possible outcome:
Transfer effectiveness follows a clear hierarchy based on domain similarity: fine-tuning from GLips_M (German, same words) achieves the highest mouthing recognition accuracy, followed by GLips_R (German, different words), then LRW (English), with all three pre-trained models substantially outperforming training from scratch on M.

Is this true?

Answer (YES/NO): NO